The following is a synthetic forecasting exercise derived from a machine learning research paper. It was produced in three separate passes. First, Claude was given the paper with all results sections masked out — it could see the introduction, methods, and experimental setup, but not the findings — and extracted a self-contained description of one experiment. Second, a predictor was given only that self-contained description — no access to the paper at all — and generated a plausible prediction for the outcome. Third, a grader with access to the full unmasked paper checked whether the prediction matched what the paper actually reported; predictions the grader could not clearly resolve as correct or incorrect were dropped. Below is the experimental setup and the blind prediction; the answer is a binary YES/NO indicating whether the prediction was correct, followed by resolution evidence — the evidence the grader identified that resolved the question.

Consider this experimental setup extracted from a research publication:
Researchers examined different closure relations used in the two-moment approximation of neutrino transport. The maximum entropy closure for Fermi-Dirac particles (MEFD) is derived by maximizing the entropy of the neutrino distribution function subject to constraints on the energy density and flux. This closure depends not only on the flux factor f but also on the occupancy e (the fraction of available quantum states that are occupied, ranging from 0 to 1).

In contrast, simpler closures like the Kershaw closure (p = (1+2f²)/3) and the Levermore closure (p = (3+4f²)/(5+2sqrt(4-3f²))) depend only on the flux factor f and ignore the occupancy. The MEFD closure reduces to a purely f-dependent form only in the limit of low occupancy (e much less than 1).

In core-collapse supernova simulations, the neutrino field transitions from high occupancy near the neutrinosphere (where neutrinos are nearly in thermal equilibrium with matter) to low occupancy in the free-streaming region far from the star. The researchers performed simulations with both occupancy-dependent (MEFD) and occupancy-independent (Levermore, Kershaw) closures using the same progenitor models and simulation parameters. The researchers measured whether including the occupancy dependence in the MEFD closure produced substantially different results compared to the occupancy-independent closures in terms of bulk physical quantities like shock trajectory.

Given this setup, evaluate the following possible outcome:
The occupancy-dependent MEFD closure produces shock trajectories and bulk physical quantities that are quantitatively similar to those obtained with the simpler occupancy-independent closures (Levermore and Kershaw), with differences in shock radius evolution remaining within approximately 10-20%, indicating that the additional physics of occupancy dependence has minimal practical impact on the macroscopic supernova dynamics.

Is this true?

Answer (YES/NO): YES